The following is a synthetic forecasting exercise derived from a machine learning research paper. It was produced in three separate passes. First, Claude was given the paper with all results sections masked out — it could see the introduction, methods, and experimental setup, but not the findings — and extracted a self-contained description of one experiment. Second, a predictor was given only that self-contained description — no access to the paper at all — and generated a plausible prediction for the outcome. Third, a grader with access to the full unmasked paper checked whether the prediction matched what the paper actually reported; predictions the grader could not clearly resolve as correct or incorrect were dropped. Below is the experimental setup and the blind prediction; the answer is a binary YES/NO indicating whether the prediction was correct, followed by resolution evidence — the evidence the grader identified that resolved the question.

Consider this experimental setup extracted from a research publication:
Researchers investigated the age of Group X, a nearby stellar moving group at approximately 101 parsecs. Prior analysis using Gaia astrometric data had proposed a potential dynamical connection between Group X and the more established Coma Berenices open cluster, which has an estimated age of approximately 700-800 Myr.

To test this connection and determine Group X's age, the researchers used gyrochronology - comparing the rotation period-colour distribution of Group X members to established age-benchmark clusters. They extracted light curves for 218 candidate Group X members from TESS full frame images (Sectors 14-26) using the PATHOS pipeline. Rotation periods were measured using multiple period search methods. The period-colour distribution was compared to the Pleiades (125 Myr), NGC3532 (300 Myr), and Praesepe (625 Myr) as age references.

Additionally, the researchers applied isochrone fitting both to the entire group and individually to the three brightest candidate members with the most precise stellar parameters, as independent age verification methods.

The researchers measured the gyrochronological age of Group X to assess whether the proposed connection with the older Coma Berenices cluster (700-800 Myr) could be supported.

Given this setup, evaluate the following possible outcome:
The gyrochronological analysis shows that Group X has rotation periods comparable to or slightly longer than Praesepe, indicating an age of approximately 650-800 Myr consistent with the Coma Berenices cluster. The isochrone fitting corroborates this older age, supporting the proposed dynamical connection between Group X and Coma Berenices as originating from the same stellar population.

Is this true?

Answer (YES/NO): NO